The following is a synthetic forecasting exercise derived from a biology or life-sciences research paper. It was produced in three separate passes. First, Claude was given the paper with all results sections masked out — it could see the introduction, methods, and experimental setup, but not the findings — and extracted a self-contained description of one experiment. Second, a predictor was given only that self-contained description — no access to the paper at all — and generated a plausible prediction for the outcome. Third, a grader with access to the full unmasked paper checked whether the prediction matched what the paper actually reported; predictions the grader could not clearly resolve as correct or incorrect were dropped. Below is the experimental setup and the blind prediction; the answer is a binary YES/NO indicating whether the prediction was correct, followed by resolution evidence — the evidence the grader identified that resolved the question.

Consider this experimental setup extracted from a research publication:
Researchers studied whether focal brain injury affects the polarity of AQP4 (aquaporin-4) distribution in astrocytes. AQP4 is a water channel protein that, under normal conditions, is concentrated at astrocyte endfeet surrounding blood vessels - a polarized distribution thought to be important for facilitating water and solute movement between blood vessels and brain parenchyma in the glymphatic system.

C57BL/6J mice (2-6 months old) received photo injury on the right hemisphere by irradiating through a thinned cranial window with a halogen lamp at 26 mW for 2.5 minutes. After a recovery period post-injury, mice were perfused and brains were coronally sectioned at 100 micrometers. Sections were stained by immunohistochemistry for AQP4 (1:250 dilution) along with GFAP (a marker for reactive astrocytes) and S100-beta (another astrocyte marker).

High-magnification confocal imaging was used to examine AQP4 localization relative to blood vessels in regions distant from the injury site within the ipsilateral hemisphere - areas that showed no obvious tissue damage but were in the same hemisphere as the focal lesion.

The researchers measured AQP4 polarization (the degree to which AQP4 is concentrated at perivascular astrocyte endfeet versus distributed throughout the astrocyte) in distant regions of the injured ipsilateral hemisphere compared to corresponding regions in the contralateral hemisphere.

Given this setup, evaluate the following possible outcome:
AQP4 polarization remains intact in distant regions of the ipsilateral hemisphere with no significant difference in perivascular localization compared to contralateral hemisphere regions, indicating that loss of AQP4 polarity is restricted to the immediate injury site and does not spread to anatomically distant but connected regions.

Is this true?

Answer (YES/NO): YES